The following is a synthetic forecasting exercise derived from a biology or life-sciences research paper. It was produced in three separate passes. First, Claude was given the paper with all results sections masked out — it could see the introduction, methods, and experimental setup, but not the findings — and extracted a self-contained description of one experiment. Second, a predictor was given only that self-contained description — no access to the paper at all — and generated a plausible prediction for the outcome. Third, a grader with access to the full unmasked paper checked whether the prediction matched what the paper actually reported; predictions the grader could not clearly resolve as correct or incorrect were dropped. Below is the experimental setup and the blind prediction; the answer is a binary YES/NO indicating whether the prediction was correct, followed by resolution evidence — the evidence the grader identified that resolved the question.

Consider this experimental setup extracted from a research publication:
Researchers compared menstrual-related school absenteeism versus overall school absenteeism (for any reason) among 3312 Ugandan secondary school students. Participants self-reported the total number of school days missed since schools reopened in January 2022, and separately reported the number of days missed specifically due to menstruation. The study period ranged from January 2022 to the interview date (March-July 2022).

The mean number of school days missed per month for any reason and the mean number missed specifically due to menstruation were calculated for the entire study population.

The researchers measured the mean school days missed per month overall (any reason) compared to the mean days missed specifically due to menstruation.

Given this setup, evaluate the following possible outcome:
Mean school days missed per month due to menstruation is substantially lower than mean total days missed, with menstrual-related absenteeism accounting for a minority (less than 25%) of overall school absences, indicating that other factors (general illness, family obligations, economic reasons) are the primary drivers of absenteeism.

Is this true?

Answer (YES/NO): YES